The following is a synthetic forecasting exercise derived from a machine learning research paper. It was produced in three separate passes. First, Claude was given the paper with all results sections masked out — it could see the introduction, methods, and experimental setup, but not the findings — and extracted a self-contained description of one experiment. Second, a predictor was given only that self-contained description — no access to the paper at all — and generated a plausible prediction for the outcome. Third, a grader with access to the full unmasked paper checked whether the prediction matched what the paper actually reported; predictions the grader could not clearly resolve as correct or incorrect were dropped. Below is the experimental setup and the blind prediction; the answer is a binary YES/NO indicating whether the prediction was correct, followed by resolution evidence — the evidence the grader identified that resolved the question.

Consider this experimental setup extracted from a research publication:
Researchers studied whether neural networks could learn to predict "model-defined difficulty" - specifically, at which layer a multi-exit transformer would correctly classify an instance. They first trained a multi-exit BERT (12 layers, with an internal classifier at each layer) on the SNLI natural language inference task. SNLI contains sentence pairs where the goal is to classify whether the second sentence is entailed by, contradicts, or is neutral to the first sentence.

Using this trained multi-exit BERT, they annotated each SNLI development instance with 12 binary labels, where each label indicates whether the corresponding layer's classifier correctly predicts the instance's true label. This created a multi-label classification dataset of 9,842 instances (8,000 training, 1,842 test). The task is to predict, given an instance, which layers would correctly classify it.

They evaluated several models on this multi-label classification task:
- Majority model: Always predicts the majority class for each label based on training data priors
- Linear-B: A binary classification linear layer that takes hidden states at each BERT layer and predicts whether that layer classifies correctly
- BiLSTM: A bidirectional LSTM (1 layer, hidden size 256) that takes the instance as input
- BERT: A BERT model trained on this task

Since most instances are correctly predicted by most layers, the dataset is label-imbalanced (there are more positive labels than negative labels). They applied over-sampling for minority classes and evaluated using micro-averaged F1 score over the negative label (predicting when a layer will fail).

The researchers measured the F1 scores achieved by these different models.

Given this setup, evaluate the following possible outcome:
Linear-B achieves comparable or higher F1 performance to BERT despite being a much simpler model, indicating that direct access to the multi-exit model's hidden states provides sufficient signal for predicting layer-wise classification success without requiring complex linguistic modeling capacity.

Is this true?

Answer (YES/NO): NO